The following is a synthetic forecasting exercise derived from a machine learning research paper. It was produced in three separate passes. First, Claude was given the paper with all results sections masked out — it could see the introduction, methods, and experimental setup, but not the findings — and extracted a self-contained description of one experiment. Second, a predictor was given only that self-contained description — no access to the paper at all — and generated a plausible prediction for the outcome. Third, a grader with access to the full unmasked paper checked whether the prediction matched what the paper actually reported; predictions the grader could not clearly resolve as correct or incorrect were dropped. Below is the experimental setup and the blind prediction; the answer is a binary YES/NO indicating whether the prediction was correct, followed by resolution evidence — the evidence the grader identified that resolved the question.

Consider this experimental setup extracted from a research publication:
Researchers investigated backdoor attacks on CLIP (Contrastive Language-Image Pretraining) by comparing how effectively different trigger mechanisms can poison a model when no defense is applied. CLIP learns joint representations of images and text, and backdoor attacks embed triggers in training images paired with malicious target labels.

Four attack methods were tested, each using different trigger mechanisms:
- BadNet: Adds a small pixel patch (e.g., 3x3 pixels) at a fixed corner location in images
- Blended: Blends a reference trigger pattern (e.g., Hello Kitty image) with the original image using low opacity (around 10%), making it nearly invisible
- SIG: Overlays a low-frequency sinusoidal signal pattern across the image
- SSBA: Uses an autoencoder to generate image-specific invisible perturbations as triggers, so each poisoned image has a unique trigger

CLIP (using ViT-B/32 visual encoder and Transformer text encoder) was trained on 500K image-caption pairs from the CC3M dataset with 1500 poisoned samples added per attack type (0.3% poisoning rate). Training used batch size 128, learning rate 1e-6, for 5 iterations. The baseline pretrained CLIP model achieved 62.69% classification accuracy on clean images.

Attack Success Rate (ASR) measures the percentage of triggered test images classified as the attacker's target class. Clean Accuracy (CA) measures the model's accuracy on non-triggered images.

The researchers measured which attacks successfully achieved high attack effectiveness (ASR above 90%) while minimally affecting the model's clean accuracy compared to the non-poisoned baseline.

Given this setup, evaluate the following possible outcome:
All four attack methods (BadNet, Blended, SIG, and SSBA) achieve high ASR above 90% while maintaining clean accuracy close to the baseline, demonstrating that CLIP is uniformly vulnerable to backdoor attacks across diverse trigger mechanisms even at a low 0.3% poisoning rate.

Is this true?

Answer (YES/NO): NO